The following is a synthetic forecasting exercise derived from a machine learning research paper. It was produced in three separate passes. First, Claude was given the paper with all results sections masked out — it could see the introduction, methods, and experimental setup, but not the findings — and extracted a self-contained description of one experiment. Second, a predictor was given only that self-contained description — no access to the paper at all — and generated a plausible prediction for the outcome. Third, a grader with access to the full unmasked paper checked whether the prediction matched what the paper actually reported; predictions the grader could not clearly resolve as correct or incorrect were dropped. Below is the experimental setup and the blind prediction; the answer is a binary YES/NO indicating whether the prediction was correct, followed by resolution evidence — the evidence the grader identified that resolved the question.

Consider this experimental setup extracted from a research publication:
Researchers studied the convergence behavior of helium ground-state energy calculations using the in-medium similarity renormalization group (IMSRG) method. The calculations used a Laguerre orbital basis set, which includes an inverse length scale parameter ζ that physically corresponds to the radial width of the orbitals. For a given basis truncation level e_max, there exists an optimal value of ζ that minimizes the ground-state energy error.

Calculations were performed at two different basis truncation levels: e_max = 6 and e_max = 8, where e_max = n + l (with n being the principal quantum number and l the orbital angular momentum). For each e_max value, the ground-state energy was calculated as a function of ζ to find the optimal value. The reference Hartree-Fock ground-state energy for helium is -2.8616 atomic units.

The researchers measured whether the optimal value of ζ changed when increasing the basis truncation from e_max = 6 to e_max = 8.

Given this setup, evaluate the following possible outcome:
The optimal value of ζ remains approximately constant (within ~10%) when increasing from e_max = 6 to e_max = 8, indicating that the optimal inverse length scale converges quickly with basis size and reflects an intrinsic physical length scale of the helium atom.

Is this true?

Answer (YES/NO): NO